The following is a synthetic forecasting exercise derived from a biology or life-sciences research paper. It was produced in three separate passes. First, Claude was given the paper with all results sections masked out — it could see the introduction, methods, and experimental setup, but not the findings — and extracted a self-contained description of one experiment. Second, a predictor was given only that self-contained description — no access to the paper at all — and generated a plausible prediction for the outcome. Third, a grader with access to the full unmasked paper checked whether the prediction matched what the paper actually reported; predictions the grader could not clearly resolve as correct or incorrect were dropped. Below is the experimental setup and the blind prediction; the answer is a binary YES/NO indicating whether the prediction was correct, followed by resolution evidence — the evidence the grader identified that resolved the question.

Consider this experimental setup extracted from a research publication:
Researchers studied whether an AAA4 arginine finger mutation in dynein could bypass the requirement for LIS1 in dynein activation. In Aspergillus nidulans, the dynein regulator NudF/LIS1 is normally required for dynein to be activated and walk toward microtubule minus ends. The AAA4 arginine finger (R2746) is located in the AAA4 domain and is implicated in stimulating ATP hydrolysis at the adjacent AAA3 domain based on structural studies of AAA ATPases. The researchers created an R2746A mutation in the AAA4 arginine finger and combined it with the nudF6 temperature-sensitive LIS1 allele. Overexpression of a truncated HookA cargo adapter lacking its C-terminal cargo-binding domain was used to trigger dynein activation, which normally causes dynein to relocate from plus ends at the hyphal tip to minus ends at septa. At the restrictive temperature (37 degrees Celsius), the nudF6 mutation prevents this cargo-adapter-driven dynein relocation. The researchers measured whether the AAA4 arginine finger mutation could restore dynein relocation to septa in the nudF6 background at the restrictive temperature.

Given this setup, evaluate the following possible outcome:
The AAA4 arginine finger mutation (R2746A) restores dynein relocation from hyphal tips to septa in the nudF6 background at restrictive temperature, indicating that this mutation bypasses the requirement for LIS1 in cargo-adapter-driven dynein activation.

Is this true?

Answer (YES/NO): YES